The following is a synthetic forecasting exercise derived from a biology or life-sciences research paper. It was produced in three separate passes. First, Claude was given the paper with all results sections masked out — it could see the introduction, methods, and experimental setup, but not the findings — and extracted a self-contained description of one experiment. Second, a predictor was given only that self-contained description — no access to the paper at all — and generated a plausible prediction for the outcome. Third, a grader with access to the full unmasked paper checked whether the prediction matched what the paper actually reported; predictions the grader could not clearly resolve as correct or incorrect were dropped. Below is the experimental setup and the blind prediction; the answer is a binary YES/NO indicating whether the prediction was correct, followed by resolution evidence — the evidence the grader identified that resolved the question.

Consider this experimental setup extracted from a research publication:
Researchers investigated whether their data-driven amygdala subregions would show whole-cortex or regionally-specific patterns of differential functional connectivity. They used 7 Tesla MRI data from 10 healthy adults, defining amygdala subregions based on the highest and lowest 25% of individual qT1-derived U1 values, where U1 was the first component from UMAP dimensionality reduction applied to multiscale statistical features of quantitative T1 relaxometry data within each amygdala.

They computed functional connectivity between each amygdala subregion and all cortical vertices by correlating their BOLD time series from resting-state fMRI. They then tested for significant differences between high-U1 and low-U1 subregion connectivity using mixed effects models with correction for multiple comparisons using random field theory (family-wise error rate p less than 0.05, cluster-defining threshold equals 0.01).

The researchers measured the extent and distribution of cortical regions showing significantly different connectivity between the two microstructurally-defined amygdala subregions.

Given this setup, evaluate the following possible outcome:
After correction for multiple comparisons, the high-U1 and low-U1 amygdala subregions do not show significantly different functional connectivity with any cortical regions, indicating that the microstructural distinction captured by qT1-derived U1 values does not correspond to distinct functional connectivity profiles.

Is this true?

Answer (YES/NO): NO